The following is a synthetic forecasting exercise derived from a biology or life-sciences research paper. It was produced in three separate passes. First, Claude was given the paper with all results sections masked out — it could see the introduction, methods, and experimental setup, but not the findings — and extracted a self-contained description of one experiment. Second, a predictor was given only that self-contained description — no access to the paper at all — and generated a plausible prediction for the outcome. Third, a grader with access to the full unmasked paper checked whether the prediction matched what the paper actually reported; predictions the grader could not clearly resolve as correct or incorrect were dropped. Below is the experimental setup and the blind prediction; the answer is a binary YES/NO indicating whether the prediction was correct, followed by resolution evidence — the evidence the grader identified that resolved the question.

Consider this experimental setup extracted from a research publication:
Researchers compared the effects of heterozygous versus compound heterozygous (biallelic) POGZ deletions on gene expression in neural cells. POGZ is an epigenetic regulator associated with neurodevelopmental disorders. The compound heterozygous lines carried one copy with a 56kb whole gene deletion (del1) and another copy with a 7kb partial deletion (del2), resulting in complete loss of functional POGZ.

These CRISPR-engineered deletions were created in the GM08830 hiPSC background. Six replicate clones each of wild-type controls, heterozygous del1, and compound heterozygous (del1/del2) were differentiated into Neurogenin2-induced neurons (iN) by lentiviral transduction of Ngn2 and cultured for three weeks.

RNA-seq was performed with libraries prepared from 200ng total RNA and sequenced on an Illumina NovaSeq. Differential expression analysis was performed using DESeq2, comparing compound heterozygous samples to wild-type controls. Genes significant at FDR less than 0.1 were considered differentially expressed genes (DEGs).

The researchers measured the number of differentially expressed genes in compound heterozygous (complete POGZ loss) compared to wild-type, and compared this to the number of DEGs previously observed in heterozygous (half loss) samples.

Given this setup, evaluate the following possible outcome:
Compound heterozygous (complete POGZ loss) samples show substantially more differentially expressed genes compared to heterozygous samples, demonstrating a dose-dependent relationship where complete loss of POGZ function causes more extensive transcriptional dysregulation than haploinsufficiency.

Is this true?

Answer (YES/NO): YES